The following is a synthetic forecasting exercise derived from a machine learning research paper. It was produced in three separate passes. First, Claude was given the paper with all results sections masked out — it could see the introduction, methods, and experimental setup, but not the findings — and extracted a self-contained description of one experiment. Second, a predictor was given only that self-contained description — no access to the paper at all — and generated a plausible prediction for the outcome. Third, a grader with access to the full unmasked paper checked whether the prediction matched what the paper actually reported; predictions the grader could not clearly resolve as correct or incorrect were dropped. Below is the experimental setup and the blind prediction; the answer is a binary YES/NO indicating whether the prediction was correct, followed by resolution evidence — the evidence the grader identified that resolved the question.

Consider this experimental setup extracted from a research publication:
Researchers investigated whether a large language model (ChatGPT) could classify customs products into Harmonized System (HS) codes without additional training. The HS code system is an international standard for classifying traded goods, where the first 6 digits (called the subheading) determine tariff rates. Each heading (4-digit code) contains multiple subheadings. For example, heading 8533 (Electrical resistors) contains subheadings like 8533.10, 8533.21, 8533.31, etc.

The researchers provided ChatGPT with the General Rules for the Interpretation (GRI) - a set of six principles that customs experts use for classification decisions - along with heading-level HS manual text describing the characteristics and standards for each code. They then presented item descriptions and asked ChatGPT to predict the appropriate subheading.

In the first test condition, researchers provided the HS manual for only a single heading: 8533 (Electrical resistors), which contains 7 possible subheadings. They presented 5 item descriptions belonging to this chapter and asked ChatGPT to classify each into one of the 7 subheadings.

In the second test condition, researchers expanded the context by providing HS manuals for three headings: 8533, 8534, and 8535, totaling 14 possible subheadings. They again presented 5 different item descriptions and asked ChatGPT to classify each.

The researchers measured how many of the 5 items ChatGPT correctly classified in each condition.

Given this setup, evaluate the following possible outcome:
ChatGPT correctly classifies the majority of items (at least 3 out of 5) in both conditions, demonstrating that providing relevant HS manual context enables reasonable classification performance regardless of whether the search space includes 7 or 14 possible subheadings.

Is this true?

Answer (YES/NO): YES